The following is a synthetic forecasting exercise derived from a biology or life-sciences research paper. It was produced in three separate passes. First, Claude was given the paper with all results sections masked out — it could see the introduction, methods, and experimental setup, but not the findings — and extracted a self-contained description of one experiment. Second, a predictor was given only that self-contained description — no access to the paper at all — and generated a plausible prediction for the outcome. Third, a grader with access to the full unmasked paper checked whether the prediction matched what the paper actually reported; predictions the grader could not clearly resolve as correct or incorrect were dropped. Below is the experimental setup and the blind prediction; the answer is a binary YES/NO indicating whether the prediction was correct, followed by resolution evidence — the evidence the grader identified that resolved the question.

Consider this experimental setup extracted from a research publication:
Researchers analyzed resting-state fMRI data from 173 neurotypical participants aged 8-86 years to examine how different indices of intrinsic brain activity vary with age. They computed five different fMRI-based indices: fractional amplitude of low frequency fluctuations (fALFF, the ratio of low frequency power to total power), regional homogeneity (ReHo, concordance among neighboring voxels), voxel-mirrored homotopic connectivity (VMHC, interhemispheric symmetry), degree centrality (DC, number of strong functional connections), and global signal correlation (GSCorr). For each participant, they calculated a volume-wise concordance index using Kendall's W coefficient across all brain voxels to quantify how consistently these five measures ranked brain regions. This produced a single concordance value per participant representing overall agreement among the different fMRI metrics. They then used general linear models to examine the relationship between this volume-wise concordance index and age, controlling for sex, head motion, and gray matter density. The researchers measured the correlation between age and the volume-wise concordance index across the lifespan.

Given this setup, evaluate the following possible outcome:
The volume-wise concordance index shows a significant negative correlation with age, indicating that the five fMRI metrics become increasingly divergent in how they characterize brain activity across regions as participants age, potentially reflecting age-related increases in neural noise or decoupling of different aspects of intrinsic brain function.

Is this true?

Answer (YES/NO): YES